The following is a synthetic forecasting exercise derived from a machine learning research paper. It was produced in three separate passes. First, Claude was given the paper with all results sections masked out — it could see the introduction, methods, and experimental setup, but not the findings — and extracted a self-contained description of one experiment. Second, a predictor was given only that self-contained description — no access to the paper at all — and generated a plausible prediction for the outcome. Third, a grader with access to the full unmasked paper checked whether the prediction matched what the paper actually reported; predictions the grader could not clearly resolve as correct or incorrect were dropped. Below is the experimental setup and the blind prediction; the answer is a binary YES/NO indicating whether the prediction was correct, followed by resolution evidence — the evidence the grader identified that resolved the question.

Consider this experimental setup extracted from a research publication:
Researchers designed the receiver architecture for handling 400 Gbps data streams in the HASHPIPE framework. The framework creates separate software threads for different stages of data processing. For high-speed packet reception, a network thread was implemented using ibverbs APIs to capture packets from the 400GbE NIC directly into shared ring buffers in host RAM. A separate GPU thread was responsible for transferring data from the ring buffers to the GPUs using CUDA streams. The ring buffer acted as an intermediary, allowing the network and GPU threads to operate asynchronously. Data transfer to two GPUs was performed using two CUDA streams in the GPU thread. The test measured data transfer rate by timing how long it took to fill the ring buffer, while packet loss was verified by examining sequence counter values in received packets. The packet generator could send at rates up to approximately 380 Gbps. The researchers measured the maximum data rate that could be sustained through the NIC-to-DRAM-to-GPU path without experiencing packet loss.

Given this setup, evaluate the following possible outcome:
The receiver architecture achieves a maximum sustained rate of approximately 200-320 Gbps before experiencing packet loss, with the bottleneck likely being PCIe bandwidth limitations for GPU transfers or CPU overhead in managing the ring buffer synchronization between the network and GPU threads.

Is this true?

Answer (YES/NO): NO